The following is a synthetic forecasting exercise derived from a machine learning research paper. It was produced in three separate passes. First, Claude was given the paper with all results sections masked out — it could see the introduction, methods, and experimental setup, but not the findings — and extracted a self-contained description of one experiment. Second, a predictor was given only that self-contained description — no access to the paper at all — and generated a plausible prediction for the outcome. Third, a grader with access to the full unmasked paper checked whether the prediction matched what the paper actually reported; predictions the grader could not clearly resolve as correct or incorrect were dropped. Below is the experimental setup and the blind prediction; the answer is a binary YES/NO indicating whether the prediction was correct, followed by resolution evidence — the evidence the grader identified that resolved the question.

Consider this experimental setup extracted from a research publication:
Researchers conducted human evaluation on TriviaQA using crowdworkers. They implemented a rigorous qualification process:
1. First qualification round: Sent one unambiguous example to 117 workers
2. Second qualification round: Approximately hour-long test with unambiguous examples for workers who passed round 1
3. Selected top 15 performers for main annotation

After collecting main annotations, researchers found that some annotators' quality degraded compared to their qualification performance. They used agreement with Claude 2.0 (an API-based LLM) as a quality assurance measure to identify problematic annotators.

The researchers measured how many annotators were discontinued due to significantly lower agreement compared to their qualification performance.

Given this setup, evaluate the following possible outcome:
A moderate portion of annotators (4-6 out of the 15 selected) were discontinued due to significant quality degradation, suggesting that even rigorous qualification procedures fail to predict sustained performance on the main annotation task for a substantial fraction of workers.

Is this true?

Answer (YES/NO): YES